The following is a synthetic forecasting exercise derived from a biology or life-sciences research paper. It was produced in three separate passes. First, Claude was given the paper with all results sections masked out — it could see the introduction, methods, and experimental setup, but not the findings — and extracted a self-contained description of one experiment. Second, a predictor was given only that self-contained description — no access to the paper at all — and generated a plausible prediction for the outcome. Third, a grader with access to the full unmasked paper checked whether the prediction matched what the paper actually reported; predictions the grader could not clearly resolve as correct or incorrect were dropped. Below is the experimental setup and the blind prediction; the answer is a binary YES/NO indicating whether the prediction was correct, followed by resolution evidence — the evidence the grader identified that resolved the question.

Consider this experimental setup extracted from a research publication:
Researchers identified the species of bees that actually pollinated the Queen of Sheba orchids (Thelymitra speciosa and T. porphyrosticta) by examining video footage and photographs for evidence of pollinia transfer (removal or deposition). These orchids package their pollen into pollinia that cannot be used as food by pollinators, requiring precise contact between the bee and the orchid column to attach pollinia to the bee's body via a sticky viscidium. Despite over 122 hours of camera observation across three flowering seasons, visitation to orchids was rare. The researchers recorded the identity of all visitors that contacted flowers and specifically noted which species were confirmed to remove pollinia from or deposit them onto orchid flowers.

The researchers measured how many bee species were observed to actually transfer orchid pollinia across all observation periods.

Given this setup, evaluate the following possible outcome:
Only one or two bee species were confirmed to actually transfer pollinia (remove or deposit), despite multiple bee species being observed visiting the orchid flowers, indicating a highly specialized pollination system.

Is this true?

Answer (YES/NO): YES